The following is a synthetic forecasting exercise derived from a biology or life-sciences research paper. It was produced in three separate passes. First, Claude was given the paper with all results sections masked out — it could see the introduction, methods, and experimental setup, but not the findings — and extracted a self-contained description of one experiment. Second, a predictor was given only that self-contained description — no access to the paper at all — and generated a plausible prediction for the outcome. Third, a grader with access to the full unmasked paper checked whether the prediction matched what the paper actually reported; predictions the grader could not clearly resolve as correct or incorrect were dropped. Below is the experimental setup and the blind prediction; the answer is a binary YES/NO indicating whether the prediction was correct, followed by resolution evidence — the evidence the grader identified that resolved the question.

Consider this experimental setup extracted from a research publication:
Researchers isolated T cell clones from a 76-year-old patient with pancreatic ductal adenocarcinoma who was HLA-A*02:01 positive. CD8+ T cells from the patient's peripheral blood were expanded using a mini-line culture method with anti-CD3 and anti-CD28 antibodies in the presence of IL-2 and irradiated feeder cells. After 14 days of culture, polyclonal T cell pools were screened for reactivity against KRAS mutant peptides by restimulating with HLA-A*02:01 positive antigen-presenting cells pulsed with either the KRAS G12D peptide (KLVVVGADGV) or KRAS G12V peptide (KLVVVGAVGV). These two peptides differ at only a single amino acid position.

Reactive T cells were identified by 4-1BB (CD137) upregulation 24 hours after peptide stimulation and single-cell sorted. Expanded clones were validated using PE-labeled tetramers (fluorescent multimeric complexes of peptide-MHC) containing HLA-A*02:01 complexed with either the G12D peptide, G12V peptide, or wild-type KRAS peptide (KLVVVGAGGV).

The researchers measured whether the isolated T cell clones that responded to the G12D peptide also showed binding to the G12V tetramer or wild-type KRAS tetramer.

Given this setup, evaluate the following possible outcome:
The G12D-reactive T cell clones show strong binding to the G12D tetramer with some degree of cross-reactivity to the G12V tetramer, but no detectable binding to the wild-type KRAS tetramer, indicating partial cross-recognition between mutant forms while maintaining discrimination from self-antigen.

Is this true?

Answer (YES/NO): NO